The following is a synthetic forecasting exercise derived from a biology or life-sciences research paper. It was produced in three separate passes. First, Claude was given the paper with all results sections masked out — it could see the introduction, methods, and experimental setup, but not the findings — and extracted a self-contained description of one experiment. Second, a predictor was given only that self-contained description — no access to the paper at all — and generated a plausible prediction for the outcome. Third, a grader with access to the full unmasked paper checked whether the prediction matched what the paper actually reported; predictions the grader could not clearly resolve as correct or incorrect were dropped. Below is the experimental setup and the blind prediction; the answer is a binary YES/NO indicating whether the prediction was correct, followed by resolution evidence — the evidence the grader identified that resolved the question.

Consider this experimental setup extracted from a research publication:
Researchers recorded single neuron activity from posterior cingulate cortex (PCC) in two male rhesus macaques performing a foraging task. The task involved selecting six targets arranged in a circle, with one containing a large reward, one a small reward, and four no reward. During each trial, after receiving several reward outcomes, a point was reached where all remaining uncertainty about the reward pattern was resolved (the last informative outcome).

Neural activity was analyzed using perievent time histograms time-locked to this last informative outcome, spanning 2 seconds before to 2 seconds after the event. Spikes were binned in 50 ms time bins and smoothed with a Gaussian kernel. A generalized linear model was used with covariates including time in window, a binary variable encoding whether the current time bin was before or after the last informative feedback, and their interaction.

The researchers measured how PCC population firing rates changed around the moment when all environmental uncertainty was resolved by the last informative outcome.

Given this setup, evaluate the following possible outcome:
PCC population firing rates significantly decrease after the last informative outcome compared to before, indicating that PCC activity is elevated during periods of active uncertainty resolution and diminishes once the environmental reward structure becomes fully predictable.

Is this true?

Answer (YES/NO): NO